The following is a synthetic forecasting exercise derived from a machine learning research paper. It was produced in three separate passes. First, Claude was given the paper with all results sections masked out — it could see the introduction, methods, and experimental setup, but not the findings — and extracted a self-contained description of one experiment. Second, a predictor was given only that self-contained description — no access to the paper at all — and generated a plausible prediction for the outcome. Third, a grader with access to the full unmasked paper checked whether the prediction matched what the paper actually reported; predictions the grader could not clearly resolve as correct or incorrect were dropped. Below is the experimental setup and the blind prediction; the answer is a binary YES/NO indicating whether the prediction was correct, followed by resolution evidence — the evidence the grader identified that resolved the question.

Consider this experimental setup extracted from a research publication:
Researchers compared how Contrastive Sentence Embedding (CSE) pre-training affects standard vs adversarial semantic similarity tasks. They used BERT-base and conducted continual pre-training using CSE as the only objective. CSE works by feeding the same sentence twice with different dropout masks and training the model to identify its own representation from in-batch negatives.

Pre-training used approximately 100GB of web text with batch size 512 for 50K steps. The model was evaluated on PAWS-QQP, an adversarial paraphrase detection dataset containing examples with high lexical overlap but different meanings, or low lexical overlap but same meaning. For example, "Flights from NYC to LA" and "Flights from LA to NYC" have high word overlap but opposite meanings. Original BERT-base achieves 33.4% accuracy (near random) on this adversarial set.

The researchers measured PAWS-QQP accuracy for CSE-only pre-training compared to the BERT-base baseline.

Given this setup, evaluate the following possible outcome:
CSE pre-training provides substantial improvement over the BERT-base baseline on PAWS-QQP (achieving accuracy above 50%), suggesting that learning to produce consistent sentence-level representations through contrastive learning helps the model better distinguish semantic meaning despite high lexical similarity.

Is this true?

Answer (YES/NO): NO